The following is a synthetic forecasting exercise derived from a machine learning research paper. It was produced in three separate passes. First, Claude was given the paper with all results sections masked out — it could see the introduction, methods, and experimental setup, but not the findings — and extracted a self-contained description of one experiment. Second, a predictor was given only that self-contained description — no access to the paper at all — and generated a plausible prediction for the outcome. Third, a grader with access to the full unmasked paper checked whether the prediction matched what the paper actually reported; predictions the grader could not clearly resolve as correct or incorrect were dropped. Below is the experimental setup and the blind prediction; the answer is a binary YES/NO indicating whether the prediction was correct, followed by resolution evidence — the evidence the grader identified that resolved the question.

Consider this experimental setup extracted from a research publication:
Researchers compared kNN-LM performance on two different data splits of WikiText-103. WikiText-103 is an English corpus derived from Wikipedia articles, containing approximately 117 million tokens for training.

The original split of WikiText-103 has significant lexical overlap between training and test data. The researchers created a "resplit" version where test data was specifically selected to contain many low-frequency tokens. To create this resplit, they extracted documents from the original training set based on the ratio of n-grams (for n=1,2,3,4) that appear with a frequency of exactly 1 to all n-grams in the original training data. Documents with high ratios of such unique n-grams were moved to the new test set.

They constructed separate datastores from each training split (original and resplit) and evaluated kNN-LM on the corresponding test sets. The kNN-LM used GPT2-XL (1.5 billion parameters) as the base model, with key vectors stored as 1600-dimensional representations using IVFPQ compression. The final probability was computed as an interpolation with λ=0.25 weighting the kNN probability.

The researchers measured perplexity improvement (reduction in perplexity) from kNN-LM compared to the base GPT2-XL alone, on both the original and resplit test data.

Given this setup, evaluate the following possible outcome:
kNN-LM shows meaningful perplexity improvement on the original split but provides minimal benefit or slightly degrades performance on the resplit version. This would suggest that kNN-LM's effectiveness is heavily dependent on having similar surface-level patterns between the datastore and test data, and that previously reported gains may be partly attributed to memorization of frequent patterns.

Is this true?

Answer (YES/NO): NO